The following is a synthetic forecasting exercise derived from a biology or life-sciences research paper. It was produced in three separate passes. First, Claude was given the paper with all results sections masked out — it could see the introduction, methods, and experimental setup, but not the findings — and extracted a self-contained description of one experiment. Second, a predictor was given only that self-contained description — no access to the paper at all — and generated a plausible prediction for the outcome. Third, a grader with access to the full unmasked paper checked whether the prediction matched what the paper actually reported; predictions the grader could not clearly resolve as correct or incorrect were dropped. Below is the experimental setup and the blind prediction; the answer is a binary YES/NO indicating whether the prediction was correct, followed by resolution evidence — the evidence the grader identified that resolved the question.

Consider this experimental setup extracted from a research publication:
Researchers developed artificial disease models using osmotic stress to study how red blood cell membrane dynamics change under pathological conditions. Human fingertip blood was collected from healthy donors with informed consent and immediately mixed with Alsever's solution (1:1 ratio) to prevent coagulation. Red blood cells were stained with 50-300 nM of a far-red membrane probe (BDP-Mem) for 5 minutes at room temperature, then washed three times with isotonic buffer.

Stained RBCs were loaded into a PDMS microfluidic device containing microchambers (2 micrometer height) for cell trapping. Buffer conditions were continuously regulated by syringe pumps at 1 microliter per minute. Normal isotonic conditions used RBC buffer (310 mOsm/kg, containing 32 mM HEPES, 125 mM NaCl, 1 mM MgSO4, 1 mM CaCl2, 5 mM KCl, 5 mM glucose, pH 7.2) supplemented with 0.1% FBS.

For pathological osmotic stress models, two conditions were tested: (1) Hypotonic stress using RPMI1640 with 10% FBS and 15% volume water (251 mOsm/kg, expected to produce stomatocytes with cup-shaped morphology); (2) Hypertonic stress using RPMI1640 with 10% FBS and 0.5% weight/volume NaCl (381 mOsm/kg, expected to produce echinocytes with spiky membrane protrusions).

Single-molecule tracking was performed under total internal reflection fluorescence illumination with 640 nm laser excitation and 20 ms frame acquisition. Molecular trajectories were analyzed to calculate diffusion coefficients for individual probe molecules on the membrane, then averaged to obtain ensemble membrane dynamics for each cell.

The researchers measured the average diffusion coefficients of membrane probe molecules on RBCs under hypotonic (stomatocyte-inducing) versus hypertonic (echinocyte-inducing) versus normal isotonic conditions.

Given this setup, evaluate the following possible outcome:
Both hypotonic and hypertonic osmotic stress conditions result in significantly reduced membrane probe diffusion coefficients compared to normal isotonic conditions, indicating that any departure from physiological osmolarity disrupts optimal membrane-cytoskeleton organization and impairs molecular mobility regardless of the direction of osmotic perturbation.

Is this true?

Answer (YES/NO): NO